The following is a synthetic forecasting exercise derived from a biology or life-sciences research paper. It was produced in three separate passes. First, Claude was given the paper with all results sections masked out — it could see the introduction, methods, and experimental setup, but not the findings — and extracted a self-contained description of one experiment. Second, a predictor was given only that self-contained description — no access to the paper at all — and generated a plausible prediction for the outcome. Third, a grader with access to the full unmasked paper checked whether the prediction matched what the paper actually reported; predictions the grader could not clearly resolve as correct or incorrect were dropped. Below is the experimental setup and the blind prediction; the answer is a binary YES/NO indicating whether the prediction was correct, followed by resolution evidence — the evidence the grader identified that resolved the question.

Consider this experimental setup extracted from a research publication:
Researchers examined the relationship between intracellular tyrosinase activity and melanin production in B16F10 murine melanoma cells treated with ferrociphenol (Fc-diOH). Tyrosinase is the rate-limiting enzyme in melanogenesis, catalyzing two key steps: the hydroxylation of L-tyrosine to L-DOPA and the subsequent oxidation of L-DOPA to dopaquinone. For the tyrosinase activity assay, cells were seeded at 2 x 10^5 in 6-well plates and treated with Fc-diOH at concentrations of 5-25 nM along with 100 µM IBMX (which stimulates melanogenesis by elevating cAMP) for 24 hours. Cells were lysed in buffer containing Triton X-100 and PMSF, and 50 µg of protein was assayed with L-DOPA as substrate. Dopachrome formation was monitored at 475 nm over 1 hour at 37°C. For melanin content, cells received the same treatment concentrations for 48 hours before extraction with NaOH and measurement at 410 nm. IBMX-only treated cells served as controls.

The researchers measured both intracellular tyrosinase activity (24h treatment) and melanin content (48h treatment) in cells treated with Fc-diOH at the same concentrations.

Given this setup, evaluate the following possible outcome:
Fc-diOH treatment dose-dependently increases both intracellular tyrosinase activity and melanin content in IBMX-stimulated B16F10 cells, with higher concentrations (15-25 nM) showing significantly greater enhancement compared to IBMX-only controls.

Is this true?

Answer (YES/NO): NO